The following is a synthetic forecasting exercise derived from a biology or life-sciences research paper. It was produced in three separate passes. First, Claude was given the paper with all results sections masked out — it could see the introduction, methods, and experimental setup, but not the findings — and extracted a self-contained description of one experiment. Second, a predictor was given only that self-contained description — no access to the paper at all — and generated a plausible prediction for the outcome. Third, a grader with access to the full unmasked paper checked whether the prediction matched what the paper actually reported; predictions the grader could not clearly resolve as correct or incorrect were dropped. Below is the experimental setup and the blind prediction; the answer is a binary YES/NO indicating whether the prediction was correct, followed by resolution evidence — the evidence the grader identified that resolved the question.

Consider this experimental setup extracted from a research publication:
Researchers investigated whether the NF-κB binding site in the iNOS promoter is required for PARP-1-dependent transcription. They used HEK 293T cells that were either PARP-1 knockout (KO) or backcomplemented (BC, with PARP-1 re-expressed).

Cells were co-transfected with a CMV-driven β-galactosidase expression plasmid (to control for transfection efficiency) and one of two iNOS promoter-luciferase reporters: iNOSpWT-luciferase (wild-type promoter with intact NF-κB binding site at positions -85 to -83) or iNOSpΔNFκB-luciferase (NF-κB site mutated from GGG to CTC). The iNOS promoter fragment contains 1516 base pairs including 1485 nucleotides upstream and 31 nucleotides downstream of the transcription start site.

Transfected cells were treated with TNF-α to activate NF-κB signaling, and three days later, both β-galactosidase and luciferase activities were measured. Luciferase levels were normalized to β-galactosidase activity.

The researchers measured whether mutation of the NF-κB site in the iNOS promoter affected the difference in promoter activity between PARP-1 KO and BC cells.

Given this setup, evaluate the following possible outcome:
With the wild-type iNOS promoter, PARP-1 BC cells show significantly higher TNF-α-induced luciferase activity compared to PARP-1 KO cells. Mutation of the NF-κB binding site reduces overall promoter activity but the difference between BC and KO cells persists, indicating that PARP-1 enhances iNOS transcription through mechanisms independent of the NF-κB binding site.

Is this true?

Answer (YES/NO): NO